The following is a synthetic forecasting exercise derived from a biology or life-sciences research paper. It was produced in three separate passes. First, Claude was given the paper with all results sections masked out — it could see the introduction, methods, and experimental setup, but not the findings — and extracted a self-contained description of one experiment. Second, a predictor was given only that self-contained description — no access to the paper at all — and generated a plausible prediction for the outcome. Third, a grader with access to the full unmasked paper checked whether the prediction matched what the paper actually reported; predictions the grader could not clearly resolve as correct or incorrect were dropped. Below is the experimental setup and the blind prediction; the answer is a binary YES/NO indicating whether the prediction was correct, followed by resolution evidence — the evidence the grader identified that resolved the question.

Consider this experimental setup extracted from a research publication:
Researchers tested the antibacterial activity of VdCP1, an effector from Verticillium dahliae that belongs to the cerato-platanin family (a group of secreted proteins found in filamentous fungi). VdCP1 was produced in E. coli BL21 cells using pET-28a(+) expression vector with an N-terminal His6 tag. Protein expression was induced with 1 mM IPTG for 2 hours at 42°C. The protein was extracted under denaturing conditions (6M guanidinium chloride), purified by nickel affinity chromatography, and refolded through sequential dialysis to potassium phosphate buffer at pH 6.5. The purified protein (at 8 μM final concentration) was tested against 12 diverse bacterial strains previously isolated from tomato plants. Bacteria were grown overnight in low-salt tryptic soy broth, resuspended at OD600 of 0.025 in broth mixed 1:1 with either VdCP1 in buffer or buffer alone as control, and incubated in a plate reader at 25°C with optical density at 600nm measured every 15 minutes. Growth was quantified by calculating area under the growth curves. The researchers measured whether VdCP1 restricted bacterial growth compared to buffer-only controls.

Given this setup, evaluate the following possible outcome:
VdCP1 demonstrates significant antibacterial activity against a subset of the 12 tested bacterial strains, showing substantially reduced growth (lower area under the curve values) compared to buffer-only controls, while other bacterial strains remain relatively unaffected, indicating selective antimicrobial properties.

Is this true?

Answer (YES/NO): YES